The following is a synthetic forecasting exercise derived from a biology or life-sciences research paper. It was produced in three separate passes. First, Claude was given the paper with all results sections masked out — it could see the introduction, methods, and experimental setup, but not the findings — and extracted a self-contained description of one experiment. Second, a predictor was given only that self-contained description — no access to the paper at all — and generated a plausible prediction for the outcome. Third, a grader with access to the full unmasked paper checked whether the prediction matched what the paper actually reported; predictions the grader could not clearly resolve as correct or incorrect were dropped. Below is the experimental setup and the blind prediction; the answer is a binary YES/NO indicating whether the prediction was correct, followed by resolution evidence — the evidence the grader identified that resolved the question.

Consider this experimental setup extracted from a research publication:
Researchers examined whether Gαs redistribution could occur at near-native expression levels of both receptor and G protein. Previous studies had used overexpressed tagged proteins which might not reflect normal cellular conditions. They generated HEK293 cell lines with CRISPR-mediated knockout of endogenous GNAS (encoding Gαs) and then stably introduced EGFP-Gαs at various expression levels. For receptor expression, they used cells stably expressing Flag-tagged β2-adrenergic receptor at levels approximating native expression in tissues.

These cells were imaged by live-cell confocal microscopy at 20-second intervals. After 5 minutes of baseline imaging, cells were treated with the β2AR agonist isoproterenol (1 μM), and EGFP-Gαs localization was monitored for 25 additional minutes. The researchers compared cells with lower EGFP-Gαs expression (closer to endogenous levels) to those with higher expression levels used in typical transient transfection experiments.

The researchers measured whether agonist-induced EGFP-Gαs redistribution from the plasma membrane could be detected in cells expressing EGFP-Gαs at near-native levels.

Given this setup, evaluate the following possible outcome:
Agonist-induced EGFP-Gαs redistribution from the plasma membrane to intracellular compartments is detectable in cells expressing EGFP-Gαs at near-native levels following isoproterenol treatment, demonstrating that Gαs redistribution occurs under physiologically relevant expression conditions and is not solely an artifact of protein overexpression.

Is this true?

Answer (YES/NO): YES